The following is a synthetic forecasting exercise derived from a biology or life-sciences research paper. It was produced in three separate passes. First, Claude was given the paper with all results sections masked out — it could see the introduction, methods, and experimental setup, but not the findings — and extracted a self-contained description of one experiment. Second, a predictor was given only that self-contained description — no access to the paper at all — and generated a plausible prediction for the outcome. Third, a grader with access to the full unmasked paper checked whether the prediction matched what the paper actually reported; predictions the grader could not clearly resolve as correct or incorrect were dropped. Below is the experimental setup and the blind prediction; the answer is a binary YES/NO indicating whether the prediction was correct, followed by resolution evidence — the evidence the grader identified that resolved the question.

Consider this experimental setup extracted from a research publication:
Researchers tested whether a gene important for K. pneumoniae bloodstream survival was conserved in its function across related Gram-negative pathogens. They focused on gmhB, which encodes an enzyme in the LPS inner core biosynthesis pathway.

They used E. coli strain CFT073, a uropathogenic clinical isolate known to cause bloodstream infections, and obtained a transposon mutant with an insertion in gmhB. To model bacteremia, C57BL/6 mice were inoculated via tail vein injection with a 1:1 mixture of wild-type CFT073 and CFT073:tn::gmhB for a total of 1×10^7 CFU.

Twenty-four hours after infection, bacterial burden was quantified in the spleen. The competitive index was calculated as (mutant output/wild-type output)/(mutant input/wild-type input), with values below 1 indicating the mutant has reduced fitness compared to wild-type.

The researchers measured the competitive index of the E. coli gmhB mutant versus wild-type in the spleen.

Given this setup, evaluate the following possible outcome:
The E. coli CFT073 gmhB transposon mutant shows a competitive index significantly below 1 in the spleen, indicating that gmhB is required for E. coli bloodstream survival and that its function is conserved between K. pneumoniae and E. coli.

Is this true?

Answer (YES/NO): YES